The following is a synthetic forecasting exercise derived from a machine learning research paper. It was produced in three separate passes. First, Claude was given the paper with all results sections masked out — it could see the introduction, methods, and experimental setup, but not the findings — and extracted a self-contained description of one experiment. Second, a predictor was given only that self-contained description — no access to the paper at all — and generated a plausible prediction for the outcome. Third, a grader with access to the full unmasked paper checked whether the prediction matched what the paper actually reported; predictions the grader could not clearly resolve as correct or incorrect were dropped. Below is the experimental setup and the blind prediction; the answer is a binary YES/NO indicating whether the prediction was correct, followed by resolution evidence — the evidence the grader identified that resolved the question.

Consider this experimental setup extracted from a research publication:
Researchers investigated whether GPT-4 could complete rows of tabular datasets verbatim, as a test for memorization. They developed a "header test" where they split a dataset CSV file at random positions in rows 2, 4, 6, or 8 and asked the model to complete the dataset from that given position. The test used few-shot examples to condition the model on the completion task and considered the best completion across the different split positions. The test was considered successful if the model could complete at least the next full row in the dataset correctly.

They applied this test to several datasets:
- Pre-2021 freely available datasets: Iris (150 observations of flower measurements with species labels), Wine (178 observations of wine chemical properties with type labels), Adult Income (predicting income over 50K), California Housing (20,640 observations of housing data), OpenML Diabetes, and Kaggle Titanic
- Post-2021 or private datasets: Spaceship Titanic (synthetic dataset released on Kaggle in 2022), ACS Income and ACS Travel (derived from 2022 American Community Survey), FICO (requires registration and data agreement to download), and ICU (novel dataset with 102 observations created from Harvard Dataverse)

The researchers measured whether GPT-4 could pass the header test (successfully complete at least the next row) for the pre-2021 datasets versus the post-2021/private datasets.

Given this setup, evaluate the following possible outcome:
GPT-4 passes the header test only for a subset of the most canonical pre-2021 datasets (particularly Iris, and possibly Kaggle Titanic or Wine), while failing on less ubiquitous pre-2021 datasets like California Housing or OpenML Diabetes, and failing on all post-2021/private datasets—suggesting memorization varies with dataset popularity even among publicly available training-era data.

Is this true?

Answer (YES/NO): NO